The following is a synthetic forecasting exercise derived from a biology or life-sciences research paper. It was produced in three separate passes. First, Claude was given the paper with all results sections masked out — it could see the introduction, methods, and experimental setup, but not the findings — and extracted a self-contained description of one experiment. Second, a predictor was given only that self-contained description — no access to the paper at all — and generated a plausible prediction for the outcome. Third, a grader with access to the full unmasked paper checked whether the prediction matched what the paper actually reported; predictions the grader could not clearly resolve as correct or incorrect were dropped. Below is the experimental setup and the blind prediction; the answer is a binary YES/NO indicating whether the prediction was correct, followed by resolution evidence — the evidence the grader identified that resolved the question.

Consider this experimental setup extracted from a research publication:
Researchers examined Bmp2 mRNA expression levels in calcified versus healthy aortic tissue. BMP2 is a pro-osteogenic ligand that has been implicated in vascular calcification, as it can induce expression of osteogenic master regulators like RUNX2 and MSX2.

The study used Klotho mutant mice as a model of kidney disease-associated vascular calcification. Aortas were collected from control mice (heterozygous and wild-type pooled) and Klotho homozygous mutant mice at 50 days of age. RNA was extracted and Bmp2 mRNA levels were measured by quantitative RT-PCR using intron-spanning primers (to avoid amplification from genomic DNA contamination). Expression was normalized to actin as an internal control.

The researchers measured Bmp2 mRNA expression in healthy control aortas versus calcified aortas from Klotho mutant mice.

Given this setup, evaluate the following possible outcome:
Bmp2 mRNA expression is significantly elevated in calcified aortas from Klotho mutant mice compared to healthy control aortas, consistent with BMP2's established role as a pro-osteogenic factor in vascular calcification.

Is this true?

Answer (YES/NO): NO